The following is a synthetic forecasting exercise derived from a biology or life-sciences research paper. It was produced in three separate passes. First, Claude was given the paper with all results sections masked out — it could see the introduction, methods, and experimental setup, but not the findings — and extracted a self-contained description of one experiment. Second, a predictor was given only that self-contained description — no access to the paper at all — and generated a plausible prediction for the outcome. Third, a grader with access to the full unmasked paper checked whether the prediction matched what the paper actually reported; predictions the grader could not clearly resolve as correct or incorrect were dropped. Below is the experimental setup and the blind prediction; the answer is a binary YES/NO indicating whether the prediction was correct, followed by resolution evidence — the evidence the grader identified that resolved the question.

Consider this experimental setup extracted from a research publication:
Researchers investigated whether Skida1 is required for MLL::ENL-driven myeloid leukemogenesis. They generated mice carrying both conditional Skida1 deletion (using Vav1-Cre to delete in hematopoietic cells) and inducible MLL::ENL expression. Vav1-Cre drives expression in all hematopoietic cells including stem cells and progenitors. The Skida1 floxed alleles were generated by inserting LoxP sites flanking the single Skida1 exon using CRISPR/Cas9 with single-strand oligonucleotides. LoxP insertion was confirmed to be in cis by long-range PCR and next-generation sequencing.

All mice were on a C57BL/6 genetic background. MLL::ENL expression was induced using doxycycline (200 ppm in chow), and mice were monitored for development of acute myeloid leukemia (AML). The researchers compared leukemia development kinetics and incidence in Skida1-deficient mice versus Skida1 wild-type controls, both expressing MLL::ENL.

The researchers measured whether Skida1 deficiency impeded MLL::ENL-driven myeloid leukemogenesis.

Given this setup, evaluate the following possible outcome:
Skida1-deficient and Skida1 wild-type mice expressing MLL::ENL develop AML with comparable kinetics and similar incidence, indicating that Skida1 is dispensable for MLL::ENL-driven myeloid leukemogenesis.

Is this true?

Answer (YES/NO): YES